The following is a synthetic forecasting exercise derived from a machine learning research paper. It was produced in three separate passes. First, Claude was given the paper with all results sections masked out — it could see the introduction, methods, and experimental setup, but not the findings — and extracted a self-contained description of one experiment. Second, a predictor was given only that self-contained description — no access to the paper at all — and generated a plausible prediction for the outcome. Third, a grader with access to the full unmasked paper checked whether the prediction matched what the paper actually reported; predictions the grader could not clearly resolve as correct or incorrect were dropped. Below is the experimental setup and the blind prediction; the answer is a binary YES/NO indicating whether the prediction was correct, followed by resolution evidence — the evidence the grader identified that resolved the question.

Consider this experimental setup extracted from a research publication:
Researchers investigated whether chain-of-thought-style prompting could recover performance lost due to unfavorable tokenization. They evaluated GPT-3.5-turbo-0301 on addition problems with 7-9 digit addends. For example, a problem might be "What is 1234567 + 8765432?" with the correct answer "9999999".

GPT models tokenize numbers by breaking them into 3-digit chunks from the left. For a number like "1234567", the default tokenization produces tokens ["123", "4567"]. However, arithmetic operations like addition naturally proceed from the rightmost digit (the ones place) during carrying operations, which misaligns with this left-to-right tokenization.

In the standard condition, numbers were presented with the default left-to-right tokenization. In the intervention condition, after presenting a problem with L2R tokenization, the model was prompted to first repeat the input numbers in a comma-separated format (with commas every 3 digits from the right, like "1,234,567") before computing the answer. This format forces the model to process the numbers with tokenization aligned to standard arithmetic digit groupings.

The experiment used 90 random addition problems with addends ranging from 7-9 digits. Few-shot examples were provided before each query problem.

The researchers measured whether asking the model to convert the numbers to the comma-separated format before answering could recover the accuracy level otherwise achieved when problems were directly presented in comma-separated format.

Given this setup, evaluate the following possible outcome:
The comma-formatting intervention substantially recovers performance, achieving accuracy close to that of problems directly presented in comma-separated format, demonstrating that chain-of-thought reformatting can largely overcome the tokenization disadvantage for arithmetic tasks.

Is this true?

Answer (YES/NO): YES